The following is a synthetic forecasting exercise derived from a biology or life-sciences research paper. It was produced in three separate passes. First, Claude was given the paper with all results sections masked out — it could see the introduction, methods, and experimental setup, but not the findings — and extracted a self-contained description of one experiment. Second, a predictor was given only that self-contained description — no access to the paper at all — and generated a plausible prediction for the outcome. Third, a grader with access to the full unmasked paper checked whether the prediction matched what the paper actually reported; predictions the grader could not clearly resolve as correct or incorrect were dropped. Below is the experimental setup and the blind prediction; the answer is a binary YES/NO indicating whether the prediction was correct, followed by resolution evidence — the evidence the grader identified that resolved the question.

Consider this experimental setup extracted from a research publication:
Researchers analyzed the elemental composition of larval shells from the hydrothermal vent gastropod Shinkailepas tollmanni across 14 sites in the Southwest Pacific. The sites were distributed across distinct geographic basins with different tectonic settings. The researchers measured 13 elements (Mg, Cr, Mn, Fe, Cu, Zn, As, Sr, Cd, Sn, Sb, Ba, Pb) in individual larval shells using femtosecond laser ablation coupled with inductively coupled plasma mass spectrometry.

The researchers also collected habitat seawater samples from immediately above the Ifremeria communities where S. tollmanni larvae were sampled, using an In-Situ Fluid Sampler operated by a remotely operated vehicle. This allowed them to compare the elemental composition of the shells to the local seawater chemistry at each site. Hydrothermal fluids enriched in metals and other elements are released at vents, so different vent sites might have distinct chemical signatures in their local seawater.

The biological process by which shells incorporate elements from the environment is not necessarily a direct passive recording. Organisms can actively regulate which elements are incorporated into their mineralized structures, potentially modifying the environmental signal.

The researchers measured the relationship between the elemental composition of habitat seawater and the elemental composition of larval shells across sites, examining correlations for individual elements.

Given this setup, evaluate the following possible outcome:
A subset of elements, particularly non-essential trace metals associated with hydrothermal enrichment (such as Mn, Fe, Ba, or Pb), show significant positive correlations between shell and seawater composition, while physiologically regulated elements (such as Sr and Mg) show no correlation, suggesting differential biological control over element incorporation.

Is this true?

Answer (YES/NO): NO